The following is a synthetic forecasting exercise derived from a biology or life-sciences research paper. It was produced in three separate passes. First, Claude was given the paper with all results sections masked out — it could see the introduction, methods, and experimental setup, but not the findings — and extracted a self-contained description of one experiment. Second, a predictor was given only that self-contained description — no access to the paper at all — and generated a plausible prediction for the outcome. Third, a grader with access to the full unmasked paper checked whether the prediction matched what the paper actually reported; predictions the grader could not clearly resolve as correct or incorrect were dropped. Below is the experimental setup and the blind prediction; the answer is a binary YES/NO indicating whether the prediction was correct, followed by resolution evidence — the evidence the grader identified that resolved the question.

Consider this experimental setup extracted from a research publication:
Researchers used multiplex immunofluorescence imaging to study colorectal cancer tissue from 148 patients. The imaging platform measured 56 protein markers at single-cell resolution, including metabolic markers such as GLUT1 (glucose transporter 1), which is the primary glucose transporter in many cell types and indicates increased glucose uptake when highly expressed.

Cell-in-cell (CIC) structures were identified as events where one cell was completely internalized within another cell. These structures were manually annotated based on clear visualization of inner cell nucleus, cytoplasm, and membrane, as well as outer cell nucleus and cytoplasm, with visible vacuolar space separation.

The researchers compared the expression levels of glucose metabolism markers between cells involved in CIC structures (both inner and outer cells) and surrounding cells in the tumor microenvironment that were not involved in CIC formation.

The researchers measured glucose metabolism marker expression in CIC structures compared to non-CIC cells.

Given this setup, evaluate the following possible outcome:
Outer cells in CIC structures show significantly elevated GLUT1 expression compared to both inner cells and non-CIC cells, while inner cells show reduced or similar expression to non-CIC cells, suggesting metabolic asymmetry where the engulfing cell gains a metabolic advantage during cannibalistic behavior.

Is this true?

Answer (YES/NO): NO